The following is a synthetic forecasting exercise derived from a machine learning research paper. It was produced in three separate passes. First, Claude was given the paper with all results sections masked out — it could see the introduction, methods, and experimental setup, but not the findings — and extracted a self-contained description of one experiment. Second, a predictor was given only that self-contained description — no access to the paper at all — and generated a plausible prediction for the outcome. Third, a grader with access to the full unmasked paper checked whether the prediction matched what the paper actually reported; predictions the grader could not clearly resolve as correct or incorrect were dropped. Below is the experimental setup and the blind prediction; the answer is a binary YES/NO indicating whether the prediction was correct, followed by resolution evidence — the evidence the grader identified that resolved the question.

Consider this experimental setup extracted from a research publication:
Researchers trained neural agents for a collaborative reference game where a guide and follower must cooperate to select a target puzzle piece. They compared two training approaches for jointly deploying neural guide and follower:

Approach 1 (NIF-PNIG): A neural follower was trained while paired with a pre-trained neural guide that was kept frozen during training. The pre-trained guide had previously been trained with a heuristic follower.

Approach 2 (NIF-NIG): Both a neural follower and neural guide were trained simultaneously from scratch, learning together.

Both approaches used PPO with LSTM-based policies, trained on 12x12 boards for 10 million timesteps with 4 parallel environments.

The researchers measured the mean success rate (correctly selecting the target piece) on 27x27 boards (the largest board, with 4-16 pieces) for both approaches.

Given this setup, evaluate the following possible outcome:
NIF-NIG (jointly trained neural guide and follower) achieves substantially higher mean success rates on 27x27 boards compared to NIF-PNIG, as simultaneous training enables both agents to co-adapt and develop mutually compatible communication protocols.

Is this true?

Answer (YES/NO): NO